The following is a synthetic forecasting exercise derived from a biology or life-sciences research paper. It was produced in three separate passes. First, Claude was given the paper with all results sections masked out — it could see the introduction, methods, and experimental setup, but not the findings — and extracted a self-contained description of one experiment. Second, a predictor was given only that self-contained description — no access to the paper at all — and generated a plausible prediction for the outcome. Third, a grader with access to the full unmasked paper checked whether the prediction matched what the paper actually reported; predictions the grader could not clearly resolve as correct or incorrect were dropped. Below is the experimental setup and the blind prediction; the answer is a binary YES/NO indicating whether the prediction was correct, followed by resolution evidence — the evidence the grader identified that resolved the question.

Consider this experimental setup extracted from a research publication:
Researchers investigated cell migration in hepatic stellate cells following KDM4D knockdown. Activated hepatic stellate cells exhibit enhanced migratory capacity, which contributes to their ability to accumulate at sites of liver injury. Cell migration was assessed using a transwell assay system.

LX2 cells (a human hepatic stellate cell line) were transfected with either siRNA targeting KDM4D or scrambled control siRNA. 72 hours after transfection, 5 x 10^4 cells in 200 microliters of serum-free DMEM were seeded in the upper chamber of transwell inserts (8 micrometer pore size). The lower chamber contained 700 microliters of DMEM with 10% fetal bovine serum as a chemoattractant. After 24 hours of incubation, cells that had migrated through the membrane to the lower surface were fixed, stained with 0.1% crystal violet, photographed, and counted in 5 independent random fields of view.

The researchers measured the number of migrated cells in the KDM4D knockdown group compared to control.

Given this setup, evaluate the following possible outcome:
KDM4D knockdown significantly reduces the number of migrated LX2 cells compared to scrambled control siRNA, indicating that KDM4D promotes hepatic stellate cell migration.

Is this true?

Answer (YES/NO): YES